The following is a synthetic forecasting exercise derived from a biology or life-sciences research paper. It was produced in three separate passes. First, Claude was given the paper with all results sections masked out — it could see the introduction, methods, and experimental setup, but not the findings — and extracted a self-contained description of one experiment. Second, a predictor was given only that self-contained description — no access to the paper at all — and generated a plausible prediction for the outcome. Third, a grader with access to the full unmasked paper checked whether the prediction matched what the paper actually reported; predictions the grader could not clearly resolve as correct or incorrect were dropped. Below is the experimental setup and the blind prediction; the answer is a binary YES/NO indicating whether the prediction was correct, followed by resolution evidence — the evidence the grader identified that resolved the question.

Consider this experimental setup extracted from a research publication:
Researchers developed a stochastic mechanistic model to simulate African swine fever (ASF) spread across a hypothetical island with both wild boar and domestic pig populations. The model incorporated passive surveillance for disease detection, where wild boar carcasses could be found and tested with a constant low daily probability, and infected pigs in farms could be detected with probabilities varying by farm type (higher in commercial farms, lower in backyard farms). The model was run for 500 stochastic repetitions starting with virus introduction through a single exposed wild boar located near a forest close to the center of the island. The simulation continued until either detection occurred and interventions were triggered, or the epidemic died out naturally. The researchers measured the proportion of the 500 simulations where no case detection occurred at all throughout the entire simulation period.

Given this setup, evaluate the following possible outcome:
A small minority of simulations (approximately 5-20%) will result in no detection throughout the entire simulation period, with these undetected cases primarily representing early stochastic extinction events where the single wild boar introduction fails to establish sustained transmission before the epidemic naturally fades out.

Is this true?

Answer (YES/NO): YES